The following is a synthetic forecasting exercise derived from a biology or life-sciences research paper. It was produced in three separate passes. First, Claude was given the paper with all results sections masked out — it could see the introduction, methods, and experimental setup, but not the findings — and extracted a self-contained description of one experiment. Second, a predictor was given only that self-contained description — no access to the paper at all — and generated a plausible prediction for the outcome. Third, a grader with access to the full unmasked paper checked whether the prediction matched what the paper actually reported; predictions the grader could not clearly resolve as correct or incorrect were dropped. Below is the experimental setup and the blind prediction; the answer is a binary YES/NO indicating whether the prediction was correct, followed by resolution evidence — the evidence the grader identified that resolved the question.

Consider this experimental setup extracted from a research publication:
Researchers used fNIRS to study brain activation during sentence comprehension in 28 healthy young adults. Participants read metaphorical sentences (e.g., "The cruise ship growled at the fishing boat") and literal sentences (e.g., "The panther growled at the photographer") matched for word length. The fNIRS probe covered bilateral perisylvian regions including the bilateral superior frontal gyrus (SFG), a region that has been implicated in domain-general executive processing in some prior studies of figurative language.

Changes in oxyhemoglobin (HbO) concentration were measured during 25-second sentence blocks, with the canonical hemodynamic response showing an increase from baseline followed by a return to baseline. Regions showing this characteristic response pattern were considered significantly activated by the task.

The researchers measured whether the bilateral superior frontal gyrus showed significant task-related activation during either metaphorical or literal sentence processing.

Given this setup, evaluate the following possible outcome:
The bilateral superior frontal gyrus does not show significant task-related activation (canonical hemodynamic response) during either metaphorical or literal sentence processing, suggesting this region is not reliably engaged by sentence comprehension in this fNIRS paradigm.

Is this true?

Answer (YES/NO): YES